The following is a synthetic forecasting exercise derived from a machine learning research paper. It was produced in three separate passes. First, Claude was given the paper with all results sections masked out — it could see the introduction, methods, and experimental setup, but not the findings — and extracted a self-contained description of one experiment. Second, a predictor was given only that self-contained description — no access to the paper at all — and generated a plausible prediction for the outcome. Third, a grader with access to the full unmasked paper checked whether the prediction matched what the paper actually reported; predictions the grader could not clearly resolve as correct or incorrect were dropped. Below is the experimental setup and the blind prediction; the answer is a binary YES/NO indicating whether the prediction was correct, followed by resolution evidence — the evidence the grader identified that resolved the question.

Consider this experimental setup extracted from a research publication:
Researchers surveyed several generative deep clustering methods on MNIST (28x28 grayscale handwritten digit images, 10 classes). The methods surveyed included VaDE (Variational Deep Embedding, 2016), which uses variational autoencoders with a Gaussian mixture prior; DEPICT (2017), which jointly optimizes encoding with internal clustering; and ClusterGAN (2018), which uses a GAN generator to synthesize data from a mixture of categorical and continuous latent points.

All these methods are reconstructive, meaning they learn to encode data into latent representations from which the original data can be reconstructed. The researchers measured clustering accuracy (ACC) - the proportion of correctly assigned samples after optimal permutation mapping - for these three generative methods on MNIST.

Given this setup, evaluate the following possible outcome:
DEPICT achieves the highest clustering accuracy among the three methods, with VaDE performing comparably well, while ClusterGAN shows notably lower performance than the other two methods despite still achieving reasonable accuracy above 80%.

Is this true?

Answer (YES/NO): NO